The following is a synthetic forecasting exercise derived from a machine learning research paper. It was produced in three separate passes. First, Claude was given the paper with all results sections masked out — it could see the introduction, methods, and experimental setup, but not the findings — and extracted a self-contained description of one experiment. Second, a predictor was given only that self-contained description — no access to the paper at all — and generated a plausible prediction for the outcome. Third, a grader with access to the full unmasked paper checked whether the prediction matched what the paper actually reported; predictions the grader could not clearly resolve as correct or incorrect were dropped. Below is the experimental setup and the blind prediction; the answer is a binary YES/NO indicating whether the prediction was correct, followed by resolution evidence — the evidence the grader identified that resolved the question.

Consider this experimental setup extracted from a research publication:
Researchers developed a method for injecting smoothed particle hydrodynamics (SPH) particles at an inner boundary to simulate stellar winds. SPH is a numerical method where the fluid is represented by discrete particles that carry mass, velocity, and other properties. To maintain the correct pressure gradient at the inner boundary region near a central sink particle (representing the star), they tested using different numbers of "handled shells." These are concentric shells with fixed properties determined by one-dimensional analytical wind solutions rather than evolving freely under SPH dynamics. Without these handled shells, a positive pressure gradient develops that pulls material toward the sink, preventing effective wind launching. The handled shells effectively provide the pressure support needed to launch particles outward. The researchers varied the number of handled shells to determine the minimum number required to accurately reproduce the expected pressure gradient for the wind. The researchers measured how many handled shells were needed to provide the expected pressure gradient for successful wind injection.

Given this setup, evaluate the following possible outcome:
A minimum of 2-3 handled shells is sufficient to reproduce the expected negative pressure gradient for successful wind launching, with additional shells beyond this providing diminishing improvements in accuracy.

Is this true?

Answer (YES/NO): NO